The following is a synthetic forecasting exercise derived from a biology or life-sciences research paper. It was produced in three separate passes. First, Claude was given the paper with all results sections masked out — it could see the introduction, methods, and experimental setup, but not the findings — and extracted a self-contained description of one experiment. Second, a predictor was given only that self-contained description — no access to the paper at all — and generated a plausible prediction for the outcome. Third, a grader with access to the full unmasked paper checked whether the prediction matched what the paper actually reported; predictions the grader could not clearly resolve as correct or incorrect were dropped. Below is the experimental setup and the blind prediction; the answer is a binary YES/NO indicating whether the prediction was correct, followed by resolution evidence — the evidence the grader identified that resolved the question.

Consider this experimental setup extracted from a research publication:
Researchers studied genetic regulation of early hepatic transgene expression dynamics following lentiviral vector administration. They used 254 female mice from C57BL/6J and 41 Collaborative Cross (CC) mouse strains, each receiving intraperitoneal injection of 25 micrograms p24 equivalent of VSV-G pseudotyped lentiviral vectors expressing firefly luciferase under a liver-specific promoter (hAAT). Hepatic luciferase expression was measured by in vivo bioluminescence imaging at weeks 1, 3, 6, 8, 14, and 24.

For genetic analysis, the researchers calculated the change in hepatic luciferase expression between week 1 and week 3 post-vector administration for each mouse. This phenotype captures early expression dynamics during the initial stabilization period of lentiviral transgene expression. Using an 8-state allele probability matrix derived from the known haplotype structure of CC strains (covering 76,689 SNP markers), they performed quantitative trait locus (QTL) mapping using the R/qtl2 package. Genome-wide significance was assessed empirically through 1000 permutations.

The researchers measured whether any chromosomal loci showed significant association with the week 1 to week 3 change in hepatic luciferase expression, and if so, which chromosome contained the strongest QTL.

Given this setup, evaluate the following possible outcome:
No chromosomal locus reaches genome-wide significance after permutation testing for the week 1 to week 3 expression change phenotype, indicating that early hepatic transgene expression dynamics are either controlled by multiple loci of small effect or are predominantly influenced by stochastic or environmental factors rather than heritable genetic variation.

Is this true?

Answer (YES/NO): NO